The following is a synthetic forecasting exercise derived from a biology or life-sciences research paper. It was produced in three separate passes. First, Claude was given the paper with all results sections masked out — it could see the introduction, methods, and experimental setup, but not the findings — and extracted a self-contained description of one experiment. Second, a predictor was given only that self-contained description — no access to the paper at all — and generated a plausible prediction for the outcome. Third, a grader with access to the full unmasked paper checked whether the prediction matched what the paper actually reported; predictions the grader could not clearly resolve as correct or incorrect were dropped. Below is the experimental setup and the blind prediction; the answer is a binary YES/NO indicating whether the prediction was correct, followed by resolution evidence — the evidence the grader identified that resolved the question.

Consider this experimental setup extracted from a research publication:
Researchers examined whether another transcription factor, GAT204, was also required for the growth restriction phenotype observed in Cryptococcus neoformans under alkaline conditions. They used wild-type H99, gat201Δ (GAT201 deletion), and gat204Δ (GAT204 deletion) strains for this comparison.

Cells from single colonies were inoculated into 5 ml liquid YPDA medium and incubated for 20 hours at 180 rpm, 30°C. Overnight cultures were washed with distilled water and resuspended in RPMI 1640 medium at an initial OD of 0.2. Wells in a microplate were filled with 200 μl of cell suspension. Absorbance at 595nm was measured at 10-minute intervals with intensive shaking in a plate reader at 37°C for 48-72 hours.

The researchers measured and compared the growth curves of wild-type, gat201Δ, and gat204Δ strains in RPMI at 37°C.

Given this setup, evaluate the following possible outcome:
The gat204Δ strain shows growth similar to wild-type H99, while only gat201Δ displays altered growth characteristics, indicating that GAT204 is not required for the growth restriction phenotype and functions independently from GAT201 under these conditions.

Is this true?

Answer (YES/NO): NO